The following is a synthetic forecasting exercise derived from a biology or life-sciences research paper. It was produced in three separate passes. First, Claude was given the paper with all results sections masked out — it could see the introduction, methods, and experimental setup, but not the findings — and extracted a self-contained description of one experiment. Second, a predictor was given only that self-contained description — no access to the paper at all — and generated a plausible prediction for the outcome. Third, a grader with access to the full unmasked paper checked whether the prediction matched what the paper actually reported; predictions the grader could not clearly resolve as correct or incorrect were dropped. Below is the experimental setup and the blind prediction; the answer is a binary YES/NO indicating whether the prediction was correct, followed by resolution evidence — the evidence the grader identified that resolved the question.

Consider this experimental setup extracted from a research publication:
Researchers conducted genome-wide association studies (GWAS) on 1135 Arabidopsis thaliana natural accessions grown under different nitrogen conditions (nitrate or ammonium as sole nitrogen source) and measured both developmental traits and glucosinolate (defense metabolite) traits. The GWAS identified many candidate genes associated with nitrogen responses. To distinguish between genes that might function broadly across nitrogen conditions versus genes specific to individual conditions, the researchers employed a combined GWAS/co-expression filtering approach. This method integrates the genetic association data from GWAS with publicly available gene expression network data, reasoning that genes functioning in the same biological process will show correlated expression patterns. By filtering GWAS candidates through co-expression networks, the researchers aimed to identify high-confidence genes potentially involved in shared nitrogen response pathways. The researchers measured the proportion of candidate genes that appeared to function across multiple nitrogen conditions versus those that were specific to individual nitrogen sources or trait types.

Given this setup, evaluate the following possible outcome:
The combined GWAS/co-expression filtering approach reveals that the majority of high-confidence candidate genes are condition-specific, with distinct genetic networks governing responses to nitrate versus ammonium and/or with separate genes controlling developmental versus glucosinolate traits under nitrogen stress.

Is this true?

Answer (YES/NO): NO